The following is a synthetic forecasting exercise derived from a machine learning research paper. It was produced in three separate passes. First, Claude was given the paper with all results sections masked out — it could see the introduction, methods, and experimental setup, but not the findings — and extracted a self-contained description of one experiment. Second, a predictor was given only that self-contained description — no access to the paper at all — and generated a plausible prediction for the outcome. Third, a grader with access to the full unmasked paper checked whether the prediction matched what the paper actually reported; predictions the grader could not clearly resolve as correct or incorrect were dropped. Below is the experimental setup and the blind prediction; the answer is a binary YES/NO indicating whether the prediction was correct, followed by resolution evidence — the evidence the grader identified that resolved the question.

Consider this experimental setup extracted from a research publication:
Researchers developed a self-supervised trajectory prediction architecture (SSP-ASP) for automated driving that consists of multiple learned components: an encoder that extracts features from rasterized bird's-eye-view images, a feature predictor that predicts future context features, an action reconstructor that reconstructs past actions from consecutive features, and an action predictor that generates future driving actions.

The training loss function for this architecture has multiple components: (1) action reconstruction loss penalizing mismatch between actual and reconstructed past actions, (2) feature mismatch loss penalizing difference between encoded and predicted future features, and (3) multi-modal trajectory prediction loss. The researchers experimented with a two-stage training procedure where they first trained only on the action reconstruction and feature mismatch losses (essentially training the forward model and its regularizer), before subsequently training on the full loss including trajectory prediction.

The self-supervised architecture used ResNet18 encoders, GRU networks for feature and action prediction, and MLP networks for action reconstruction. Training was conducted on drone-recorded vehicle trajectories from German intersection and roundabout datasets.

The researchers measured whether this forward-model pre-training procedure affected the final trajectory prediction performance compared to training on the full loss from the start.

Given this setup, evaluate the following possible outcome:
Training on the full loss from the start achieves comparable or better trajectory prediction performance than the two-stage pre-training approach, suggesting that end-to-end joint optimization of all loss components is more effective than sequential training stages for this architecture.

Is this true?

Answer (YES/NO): NO